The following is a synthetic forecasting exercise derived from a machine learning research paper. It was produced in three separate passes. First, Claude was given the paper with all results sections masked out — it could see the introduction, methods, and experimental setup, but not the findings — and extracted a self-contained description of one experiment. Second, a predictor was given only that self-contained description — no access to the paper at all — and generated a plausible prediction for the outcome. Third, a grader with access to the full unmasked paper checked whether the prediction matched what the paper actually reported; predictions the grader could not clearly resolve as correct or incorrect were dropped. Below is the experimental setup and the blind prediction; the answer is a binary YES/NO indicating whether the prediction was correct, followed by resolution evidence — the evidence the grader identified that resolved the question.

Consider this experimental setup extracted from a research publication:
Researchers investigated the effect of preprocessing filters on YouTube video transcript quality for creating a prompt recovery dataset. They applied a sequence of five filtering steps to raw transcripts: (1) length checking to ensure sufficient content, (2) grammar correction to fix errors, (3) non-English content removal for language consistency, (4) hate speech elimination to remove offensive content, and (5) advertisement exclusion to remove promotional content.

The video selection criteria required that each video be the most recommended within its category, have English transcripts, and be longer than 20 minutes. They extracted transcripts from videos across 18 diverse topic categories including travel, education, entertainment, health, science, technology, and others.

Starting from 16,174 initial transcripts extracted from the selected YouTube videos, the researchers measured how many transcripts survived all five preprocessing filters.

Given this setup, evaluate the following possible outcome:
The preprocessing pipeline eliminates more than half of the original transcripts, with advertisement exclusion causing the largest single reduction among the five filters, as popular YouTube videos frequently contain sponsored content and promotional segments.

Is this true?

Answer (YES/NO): NO